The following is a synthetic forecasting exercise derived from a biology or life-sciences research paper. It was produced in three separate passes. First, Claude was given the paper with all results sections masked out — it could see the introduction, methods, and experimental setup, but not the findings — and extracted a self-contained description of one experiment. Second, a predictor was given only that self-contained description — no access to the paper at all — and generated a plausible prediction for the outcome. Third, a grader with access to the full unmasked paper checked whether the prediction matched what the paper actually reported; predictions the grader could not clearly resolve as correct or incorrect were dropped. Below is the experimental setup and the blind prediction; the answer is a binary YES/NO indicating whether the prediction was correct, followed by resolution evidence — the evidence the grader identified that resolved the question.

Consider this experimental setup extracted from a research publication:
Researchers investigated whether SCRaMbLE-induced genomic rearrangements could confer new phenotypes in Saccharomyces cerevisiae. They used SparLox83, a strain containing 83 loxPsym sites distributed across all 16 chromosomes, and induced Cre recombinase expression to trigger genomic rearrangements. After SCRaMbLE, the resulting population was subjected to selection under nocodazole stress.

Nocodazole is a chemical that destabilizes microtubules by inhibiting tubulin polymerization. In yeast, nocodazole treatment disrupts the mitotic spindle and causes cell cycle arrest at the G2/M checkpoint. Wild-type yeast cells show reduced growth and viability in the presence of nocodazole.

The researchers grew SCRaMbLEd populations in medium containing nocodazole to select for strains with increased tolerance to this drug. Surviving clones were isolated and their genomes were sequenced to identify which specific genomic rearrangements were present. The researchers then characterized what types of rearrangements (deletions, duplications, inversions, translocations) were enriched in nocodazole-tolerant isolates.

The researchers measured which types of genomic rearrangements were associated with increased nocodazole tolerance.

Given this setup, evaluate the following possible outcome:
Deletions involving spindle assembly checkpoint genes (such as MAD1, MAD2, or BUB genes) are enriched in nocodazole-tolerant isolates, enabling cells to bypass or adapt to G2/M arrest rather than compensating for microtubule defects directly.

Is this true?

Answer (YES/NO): NO